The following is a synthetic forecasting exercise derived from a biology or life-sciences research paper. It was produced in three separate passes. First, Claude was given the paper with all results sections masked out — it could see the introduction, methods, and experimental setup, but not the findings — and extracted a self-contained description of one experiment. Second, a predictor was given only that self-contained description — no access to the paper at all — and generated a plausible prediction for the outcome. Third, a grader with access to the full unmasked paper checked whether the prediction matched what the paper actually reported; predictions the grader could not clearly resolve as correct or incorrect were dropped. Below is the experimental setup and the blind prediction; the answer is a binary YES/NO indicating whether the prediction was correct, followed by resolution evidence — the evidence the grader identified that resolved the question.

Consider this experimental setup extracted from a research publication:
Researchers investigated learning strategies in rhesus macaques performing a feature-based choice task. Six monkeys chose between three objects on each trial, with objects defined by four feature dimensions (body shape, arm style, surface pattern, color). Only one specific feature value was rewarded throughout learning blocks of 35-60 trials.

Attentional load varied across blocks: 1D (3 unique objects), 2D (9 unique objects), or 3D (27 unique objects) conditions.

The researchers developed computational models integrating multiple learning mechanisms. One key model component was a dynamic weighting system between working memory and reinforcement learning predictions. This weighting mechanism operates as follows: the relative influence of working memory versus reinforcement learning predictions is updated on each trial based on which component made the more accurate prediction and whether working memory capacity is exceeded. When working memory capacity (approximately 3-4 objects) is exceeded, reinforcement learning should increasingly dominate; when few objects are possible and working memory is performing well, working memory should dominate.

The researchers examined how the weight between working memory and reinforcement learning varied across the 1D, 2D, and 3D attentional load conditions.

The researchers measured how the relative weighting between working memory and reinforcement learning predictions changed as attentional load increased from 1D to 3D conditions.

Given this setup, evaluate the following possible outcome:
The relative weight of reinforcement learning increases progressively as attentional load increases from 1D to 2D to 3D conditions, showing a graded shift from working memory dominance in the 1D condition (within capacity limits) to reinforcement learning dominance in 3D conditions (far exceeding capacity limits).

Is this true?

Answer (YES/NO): NO